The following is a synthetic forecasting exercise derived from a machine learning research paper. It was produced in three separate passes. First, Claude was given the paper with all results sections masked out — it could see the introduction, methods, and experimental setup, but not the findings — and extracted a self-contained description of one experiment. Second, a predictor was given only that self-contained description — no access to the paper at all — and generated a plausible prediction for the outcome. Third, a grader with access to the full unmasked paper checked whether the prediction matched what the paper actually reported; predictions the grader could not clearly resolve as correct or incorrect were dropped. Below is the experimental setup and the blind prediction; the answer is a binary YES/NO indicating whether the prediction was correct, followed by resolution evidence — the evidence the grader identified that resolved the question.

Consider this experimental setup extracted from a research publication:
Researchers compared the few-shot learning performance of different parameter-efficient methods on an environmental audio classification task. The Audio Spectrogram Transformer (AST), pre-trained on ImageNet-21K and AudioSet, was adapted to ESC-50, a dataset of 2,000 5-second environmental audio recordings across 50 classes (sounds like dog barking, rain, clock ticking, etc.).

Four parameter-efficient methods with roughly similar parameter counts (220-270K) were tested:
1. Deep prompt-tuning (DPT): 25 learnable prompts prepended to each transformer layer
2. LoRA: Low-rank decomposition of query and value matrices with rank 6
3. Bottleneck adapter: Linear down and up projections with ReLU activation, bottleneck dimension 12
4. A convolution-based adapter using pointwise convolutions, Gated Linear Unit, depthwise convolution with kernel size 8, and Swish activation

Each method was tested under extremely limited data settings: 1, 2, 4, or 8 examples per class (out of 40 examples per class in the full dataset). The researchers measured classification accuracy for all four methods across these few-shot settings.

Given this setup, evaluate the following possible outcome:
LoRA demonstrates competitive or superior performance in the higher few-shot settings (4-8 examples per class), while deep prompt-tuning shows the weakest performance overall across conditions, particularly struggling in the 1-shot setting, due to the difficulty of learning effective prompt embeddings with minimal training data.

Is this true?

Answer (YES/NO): NO